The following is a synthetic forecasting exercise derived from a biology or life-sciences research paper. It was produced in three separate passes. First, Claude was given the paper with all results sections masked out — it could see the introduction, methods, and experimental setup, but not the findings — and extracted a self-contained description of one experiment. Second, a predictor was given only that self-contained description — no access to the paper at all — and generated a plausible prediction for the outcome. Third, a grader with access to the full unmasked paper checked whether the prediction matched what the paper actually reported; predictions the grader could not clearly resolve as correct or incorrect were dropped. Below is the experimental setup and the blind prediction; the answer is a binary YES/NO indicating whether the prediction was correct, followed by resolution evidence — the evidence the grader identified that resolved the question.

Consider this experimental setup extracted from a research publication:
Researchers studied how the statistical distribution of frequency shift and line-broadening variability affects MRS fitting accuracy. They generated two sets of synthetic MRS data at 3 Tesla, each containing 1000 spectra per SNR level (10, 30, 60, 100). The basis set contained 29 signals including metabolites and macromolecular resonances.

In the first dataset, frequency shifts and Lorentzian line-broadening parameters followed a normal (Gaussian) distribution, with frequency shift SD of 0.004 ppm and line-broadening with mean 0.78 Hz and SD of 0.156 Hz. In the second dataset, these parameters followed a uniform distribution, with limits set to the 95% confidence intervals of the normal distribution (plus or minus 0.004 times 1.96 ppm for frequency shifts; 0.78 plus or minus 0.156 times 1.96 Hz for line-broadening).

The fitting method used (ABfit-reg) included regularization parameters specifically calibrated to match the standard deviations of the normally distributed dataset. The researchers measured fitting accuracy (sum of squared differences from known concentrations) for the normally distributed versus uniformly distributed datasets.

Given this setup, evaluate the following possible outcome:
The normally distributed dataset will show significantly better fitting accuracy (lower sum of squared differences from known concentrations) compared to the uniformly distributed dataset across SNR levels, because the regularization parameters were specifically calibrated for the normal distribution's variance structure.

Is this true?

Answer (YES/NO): NO